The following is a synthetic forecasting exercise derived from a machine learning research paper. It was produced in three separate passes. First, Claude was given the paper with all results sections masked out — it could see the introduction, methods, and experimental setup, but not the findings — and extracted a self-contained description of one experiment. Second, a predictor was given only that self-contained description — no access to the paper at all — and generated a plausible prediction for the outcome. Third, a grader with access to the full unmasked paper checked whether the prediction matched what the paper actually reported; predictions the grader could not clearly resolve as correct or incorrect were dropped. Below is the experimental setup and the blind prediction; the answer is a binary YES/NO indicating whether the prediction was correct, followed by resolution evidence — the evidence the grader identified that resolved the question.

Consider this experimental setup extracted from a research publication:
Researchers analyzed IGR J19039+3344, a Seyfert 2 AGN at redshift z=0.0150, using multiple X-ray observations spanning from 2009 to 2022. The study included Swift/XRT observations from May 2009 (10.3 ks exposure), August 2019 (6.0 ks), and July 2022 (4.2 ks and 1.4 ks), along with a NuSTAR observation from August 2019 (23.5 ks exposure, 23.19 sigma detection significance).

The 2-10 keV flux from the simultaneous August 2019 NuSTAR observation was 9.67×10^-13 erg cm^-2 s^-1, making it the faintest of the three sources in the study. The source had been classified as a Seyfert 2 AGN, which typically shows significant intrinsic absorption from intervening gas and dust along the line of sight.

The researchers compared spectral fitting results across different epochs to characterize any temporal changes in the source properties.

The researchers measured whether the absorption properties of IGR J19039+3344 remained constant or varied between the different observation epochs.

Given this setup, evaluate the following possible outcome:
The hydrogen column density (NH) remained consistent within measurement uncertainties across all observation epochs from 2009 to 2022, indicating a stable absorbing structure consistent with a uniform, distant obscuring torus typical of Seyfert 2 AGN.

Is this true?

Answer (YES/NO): NO